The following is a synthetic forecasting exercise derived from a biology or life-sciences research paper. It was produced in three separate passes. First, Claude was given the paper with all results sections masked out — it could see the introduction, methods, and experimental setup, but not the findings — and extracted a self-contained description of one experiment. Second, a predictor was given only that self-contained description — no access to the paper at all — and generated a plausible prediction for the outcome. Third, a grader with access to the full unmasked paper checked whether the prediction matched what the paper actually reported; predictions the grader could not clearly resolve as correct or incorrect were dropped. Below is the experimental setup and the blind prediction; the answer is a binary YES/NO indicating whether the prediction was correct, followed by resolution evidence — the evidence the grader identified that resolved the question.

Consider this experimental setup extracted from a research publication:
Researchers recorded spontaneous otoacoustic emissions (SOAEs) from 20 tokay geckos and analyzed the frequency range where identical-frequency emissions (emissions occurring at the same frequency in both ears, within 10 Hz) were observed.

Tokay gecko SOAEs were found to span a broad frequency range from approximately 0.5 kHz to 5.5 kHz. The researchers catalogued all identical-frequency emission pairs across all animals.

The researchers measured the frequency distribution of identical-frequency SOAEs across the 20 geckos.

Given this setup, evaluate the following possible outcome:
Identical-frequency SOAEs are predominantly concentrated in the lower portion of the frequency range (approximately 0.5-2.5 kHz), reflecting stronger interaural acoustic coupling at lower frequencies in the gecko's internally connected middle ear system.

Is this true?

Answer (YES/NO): NO